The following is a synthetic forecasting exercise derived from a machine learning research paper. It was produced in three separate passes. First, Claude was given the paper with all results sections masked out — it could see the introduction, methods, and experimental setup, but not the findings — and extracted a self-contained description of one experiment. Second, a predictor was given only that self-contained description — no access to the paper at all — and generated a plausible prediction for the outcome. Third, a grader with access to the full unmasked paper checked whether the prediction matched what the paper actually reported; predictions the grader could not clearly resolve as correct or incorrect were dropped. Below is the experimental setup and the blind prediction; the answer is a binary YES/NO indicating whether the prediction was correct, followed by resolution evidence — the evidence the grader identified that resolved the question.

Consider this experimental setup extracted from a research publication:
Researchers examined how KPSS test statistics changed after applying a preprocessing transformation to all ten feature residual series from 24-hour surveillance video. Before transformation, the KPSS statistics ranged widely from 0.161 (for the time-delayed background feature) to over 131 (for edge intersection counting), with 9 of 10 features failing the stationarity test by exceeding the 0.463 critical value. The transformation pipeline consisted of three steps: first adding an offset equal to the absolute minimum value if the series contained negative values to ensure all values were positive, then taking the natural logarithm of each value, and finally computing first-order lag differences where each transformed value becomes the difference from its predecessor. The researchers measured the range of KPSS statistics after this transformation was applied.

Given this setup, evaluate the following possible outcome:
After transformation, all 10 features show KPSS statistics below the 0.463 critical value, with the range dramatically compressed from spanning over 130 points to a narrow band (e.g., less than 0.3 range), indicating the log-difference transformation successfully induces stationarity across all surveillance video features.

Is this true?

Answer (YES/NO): YES